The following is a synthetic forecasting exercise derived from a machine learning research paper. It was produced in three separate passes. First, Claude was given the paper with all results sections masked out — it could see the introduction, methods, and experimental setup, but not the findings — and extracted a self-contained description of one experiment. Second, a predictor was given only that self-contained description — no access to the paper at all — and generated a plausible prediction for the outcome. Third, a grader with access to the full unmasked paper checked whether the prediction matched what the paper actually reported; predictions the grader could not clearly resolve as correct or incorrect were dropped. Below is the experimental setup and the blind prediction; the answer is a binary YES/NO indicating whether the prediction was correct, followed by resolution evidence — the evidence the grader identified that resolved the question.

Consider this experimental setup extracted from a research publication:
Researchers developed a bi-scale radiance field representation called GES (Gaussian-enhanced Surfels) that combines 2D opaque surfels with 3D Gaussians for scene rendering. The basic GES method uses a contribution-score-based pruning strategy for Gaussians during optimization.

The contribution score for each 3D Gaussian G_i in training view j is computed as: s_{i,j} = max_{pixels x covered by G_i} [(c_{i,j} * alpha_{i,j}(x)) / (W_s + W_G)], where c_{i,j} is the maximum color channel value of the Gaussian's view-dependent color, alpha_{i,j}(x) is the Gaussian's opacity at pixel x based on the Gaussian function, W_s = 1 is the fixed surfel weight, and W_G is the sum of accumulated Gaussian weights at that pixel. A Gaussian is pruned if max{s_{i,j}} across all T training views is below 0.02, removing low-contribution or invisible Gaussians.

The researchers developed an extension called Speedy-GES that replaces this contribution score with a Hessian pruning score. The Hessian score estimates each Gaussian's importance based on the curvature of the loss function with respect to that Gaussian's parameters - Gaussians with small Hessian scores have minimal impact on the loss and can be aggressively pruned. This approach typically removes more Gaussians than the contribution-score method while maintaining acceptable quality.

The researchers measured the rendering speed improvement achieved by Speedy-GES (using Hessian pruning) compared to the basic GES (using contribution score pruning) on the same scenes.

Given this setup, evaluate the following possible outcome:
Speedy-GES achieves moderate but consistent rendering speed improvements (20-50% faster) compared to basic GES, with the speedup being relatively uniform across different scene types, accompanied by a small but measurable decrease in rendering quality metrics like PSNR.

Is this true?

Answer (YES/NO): NO